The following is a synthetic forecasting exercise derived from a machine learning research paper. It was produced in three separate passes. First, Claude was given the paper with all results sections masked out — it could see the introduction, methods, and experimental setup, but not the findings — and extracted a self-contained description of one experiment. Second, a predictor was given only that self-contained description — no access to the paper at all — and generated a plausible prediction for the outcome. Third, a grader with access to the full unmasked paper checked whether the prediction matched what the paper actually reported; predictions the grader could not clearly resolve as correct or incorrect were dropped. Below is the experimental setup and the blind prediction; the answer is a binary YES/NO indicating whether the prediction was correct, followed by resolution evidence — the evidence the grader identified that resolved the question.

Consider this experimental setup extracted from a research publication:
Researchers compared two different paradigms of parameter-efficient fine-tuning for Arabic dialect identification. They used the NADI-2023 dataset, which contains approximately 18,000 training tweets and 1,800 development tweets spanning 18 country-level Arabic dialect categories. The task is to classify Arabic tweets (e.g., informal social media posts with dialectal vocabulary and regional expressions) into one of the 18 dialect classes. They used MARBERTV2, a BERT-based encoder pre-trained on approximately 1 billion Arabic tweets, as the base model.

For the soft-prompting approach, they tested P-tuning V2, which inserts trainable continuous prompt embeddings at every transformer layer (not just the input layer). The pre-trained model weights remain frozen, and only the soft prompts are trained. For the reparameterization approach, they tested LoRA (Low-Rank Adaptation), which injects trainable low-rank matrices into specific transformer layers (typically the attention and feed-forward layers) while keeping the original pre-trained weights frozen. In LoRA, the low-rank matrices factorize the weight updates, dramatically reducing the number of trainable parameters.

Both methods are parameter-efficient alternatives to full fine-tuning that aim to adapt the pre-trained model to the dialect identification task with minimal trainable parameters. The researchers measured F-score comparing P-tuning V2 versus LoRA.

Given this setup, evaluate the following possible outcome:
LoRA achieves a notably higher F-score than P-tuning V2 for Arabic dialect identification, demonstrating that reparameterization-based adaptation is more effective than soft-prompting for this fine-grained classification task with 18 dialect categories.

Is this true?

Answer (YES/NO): NO